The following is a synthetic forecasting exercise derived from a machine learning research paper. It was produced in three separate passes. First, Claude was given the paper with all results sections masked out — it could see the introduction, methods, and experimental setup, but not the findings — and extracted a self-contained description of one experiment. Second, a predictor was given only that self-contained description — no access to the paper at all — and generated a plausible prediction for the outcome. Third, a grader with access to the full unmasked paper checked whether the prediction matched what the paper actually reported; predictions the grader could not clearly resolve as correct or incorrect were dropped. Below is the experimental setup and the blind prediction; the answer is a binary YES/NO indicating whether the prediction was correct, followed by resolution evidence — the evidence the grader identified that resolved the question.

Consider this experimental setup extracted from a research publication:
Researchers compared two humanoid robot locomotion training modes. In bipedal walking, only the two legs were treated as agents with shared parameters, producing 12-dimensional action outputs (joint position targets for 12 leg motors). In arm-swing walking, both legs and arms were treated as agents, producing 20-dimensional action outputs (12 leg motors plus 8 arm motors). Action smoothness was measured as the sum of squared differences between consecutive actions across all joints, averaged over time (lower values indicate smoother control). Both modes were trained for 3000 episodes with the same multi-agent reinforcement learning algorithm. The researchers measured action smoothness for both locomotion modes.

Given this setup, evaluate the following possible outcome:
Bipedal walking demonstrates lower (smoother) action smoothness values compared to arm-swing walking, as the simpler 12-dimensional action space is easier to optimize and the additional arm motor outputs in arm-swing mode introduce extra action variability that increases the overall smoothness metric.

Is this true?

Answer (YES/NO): YES